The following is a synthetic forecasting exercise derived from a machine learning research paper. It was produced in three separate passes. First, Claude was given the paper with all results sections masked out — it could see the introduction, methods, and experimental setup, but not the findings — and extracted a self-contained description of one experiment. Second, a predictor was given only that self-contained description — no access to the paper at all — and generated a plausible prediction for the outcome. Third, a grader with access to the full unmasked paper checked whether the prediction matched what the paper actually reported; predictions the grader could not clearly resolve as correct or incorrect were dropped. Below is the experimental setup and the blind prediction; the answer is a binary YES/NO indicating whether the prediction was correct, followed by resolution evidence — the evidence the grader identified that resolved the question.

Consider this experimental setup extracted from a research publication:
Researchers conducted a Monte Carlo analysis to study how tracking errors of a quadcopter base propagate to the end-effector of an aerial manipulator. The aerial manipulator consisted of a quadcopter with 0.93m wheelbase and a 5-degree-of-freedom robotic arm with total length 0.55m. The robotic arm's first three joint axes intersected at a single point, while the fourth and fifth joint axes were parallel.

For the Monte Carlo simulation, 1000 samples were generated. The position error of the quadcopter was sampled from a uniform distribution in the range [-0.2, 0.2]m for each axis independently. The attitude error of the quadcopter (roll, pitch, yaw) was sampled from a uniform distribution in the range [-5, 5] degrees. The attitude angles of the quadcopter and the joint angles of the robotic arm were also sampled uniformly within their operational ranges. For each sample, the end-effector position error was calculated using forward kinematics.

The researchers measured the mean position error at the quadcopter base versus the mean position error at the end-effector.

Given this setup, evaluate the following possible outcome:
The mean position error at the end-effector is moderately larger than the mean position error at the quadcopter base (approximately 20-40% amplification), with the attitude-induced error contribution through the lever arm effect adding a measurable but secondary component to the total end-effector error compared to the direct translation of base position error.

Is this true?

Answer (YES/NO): NO